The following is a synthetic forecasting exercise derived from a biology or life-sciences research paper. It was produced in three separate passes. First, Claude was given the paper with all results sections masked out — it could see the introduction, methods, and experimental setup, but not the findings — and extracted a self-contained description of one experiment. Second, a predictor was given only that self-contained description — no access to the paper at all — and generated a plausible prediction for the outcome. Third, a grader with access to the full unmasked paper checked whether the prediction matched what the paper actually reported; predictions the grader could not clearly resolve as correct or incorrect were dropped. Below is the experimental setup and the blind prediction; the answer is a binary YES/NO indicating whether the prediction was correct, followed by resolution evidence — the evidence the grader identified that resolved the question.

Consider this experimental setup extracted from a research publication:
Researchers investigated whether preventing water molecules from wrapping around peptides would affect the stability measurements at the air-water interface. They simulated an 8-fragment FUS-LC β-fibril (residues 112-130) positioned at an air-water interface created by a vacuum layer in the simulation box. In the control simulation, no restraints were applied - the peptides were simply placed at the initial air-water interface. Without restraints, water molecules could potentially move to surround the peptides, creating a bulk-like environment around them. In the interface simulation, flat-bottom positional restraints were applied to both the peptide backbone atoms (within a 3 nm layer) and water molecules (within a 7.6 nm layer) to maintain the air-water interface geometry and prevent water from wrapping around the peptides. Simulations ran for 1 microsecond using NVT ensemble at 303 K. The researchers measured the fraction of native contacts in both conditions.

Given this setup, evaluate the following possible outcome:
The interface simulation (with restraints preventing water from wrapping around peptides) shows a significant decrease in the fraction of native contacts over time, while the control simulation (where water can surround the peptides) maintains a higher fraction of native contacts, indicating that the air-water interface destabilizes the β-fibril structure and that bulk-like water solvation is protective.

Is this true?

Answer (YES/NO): NO